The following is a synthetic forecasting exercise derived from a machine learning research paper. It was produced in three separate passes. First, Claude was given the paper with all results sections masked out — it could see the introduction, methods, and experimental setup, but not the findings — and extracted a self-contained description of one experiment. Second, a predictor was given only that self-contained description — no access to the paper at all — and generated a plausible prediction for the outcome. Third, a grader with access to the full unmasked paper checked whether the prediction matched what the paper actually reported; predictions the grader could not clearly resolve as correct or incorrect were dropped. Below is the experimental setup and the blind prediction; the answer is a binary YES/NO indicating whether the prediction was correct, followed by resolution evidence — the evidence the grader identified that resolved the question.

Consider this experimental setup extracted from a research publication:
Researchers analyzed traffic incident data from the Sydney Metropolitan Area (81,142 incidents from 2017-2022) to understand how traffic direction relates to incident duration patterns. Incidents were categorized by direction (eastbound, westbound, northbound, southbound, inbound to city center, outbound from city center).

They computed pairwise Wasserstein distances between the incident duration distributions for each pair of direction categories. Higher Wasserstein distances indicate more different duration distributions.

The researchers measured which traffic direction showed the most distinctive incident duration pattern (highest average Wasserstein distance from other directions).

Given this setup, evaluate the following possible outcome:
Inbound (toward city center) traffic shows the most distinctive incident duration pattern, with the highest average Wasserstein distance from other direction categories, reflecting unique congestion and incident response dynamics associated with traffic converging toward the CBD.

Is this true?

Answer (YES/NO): YES